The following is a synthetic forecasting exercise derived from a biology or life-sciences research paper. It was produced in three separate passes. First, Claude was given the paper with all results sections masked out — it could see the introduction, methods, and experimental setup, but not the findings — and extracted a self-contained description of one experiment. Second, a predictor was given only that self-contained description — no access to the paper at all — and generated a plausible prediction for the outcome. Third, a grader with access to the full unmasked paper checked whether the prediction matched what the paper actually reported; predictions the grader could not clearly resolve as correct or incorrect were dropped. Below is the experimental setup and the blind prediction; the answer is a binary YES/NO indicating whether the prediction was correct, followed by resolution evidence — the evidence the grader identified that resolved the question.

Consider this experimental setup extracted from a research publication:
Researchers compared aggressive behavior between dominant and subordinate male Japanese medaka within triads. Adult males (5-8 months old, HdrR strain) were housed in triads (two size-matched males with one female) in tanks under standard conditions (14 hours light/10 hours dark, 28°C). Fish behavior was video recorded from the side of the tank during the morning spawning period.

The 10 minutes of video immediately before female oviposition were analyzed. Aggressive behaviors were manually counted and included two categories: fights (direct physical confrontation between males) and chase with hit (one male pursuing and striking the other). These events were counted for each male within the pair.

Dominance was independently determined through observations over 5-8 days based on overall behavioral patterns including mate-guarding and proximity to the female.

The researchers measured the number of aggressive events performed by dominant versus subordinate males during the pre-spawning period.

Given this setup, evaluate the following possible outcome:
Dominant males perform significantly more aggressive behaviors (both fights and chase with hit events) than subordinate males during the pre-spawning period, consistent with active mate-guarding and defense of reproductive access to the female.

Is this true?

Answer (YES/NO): YES